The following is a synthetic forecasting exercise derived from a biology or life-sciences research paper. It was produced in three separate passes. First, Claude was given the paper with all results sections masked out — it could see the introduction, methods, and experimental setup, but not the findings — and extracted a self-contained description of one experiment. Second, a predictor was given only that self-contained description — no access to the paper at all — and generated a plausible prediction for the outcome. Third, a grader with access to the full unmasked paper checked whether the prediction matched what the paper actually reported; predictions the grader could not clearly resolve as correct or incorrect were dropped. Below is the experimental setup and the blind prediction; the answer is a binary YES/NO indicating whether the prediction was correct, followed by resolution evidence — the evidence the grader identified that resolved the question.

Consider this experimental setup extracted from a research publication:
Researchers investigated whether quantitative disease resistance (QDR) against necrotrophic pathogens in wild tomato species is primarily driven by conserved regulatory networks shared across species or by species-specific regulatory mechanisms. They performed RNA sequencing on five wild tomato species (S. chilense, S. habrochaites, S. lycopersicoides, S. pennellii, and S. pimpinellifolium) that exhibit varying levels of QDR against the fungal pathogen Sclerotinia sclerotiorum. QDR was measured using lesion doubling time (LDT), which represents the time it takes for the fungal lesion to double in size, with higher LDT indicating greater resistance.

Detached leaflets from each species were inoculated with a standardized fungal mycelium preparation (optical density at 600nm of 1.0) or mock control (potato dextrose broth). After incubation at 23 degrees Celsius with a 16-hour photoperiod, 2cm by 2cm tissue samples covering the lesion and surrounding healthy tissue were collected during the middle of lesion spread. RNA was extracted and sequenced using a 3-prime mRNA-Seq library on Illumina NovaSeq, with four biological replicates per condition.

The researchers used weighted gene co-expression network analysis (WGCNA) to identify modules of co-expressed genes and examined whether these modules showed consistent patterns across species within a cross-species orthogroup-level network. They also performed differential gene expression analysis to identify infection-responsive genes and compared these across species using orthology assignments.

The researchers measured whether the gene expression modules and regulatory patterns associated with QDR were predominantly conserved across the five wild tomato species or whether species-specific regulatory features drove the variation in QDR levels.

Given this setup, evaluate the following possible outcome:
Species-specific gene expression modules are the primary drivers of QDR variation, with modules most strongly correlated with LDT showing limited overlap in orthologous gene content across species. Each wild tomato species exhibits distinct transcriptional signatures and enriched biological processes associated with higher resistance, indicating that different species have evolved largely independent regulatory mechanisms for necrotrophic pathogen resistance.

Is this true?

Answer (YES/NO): YES